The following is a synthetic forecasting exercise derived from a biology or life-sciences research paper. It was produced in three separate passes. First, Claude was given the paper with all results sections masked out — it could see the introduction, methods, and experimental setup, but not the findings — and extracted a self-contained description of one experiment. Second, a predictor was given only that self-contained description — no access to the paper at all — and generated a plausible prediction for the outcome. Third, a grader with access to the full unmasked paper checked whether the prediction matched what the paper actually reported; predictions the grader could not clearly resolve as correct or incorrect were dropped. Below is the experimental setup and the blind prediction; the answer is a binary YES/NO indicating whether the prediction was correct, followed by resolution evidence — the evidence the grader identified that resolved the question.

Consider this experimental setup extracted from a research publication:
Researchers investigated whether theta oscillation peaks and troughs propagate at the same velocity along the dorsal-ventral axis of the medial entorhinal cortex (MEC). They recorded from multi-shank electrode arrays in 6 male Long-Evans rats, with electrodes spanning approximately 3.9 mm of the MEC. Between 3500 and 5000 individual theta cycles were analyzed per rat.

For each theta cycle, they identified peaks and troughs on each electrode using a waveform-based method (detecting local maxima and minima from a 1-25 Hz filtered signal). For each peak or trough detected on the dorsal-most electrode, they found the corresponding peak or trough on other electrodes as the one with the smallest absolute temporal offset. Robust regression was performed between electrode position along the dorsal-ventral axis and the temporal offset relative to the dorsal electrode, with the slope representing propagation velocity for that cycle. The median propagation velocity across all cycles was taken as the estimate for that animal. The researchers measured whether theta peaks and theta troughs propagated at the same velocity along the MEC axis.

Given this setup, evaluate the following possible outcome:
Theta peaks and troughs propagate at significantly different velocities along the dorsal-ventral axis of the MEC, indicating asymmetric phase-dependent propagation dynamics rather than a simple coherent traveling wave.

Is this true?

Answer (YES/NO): YES